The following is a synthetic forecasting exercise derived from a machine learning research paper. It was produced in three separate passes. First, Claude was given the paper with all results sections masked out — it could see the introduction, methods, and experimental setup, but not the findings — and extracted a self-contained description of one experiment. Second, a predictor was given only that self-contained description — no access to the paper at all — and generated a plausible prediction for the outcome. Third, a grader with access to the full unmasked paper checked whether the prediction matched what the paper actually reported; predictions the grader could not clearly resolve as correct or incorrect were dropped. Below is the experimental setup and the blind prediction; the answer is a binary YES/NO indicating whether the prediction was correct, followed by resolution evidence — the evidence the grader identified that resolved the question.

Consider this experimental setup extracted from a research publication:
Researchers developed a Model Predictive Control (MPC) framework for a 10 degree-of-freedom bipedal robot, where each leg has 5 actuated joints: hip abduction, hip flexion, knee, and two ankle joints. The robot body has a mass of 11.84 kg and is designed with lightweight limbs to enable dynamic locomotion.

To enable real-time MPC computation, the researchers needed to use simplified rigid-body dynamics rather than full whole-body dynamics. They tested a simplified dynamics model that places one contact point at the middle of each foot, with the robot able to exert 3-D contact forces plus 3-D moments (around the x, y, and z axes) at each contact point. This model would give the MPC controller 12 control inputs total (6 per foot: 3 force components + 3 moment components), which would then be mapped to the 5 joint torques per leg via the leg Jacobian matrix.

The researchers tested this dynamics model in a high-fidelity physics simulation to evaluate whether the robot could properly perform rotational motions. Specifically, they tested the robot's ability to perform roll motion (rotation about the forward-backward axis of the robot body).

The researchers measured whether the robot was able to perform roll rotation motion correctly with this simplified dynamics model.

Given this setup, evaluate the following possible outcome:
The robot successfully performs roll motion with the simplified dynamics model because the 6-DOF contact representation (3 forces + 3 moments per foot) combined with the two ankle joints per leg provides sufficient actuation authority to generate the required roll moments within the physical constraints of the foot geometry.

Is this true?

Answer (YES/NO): NO